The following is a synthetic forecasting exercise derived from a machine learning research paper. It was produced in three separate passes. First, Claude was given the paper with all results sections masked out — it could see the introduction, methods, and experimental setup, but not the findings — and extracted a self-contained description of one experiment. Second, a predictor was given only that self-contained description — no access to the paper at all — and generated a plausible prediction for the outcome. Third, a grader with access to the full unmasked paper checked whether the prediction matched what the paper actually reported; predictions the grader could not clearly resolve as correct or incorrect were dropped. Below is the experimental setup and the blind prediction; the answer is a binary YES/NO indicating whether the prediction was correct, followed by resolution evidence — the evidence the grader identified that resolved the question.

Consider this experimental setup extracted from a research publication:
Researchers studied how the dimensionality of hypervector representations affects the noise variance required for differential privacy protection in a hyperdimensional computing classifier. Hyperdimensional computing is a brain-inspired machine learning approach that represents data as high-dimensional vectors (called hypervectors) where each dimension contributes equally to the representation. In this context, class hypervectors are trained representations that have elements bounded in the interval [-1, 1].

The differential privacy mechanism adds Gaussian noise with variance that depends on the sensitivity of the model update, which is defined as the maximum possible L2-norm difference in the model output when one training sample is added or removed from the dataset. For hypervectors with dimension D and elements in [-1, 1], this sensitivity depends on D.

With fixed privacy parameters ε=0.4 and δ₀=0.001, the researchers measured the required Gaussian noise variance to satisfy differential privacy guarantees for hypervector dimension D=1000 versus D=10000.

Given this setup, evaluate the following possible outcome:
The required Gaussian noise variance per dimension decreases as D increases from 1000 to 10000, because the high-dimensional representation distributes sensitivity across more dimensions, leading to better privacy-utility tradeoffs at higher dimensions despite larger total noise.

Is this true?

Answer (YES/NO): NO